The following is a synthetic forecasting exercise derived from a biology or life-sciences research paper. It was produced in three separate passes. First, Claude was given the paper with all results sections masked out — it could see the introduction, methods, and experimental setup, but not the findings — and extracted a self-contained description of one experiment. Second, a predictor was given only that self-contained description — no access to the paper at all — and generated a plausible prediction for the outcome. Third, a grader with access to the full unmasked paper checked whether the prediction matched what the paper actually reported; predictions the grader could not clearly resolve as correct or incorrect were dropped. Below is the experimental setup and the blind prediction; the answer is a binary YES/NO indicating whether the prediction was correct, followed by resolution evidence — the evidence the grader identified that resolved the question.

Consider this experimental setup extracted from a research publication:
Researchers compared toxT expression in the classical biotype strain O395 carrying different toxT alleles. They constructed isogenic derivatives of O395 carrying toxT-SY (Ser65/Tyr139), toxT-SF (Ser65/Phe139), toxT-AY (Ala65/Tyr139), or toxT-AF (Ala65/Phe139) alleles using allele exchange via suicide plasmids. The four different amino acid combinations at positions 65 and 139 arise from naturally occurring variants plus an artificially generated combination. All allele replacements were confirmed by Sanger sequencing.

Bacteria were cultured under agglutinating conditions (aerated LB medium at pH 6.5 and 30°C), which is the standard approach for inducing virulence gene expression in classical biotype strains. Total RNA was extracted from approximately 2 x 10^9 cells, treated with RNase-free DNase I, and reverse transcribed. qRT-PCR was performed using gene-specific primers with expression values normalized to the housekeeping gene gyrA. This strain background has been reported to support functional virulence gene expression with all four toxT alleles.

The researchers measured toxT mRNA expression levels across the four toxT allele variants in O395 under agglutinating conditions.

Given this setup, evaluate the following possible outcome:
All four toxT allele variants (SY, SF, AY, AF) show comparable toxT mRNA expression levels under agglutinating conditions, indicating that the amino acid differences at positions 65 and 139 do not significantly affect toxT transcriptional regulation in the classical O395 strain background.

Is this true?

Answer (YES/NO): NO